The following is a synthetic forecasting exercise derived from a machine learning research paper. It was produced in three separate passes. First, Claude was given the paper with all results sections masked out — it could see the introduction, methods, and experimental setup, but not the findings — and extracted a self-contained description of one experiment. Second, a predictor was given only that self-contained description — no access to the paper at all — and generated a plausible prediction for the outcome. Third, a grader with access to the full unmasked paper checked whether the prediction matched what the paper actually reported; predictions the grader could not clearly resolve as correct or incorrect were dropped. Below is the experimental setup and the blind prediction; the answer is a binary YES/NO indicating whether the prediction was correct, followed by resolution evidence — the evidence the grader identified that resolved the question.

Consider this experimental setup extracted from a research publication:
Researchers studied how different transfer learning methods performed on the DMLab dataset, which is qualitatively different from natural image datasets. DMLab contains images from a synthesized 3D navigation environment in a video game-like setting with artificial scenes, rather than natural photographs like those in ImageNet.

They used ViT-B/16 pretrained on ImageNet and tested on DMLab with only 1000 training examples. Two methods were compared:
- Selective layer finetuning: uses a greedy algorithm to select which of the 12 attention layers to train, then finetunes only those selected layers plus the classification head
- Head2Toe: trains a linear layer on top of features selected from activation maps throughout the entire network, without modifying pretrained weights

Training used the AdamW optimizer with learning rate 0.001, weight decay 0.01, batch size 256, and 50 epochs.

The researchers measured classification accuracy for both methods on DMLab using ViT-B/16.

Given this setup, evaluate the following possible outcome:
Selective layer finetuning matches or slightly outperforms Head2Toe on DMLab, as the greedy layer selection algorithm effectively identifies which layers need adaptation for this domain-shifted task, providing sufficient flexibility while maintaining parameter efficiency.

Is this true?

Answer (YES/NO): NO